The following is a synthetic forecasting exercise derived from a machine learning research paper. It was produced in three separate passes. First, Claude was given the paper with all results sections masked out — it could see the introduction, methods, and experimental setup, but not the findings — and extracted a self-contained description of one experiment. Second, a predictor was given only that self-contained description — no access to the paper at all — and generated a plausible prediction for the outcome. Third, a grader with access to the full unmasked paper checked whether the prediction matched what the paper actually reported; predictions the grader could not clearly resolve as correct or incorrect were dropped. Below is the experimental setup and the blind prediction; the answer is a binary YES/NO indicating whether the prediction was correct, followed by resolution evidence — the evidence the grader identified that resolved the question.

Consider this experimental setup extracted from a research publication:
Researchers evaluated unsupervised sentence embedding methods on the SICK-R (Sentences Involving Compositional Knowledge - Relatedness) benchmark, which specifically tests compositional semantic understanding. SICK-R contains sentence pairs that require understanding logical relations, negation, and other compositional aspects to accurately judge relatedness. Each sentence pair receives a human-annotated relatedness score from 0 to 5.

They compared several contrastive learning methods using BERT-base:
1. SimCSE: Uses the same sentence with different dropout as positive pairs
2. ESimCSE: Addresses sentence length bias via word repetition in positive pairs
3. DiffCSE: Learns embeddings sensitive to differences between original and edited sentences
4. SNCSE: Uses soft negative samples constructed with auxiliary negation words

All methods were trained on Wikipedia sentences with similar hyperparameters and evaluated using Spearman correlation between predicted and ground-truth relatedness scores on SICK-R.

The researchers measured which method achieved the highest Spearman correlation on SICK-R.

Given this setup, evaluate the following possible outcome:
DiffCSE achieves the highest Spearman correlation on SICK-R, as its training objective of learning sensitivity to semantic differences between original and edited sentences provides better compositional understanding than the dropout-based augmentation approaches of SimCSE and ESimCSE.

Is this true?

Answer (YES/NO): NO